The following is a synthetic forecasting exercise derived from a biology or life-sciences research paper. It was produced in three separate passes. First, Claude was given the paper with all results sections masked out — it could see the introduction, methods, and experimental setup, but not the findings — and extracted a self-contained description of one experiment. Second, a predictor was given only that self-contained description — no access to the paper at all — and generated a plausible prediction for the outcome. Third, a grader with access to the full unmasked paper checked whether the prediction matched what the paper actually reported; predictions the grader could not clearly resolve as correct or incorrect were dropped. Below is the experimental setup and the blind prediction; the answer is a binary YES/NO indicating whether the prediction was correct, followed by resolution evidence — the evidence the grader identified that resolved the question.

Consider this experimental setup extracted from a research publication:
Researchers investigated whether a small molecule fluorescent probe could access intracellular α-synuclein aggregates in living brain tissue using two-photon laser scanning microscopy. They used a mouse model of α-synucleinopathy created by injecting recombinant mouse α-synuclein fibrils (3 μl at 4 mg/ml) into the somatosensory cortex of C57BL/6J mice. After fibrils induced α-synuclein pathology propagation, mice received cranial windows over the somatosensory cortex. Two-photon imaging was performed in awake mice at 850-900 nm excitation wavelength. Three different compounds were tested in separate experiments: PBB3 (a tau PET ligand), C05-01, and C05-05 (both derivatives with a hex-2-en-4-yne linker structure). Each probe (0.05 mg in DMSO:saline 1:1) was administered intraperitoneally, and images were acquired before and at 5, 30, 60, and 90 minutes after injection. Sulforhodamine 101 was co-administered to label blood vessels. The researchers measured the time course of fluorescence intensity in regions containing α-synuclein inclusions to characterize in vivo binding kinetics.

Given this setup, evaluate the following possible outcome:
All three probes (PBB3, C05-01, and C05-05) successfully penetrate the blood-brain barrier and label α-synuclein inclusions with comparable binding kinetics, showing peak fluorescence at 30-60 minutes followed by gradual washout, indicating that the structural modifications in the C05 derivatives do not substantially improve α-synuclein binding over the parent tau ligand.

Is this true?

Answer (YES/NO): NO